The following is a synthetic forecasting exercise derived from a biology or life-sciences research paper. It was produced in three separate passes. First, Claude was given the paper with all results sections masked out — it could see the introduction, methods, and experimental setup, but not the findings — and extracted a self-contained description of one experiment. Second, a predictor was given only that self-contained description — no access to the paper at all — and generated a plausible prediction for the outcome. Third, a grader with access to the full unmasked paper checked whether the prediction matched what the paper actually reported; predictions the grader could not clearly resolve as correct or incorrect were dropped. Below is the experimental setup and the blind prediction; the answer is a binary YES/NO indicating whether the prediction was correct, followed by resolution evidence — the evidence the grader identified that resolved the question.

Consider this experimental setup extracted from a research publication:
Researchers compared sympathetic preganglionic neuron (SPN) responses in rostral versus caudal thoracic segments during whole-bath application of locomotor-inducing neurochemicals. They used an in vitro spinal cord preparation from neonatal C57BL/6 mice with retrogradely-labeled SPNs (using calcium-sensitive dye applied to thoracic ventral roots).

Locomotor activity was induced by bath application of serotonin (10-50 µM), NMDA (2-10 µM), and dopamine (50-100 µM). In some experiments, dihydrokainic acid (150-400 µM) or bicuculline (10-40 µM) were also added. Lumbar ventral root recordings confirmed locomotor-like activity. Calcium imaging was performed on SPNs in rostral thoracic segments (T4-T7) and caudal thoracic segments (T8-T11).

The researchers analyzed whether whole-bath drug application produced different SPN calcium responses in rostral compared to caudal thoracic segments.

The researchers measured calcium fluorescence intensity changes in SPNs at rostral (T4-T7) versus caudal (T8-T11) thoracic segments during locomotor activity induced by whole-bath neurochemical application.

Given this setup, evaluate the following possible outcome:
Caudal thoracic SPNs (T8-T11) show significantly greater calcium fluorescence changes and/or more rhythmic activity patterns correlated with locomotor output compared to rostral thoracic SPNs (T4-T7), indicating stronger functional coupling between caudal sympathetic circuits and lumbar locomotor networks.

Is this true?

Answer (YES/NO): NO